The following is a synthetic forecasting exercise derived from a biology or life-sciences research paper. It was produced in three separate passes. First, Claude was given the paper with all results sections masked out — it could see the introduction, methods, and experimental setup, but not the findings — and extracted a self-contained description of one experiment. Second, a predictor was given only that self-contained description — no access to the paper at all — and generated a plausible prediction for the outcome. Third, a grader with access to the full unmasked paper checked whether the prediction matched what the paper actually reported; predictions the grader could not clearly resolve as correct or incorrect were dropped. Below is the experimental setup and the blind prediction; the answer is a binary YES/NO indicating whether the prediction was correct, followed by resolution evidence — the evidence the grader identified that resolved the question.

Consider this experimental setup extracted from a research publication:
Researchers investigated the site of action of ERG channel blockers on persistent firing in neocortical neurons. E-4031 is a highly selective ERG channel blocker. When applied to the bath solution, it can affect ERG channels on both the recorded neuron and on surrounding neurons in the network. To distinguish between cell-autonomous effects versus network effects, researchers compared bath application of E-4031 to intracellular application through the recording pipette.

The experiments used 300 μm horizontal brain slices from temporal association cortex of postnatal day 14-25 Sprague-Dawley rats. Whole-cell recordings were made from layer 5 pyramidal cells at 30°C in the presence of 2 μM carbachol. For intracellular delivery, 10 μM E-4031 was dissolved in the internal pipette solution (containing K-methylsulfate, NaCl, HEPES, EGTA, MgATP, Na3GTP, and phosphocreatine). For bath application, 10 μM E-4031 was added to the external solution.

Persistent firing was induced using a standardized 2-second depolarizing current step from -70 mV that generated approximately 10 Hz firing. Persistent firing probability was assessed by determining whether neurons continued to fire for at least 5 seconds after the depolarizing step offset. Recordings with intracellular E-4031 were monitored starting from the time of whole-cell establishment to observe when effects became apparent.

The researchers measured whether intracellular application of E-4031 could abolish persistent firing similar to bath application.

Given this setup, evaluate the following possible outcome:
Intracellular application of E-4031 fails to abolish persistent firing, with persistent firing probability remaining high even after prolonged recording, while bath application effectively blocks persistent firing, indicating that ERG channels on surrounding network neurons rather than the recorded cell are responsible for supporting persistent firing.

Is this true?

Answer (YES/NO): NO